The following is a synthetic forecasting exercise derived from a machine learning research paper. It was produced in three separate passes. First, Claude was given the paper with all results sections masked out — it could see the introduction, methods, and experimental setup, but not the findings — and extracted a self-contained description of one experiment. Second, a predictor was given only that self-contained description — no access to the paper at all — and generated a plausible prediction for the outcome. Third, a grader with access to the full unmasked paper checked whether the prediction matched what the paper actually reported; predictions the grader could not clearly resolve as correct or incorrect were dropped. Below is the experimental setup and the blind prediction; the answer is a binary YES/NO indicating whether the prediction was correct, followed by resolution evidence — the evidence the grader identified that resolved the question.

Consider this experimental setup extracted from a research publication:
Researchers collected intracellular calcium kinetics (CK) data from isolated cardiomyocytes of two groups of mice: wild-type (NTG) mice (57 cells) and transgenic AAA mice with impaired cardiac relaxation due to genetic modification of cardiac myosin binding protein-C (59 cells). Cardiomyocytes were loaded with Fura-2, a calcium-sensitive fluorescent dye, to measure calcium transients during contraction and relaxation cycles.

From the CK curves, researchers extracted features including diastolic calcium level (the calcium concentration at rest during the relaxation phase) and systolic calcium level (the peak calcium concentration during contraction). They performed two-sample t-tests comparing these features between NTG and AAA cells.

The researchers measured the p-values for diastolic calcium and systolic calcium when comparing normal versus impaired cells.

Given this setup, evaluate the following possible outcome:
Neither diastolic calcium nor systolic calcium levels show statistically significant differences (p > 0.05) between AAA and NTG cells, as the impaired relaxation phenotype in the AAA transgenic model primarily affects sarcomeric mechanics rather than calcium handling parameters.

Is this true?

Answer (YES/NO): NO